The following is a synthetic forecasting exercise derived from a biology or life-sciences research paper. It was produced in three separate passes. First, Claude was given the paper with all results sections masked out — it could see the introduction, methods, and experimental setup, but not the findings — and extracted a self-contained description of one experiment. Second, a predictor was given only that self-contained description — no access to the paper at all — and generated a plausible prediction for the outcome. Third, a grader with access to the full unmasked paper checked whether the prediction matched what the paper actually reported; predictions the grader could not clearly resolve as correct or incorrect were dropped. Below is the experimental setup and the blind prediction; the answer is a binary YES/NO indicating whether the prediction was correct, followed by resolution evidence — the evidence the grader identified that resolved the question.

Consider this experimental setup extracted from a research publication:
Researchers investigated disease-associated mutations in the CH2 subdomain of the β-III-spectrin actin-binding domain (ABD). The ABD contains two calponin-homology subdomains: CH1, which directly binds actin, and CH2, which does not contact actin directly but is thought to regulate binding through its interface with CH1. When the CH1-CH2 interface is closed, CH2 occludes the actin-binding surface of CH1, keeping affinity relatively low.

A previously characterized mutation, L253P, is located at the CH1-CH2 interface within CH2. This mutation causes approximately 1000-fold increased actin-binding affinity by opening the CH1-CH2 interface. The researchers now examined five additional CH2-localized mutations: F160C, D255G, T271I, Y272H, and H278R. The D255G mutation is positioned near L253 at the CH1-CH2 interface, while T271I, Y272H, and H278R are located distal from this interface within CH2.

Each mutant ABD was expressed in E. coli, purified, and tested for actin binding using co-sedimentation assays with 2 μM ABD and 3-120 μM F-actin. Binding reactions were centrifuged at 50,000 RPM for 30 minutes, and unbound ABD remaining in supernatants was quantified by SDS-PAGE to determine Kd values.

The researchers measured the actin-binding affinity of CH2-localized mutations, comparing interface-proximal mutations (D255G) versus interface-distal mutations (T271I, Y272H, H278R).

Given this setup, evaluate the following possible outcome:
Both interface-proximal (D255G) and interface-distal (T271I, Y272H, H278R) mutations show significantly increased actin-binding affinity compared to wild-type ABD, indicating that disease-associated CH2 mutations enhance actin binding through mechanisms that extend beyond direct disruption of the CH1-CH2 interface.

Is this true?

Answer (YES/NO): YES